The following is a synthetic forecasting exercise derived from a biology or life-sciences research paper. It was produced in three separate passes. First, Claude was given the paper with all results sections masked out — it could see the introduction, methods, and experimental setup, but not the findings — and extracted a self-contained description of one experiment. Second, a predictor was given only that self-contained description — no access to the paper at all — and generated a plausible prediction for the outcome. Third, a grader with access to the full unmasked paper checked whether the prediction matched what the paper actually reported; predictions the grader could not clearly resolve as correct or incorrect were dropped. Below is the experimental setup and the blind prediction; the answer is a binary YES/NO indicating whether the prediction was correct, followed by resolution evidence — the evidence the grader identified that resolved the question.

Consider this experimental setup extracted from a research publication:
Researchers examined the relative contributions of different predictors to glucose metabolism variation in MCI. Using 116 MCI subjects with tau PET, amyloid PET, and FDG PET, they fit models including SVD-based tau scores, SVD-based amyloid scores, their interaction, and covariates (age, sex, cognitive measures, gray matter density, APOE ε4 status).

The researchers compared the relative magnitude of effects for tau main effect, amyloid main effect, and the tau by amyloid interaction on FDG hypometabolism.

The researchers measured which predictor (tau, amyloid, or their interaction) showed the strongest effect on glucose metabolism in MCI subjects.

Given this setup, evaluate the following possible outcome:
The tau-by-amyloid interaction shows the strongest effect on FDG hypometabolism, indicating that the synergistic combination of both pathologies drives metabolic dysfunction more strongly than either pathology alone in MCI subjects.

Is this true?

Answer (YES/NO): NO